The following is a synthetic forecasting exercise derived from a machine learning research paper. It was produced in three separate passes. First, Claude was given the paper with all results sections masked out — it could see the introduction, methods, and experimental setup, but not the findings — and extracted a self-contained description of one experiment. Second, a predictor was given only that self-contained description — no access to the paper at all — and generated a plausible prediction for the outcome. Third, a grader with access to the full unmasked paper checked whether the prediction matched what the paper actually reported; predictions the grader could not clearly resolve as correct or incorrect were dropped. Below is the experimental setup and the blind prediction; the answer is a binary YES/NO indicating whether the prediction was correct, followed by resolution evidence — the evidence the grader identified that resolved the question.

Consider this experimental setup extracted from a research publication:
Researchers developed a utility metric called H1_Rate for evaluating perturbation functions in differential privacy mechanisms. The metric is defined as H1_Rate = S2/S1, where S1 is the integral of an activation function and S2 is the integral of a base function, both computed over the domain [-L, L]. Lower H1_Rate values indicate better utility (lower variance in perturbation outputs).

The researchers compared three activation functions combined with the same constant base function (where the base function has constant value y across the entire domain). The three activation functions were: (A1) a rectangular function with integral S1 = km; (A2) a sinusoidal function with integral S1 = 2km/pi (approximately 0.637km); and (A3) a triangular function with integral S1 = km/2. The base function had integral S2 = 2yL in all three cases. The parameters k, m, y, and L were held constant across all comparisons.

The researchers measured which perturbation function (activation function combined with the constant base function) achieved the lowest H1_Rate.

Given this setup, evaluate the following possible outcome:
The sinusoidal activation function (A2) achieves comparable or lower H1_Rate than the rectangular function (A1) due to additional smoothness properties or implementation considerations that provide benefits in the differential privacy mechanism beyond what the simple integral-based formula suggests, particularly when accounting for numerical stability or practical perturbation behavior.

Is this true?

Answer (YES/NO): NO